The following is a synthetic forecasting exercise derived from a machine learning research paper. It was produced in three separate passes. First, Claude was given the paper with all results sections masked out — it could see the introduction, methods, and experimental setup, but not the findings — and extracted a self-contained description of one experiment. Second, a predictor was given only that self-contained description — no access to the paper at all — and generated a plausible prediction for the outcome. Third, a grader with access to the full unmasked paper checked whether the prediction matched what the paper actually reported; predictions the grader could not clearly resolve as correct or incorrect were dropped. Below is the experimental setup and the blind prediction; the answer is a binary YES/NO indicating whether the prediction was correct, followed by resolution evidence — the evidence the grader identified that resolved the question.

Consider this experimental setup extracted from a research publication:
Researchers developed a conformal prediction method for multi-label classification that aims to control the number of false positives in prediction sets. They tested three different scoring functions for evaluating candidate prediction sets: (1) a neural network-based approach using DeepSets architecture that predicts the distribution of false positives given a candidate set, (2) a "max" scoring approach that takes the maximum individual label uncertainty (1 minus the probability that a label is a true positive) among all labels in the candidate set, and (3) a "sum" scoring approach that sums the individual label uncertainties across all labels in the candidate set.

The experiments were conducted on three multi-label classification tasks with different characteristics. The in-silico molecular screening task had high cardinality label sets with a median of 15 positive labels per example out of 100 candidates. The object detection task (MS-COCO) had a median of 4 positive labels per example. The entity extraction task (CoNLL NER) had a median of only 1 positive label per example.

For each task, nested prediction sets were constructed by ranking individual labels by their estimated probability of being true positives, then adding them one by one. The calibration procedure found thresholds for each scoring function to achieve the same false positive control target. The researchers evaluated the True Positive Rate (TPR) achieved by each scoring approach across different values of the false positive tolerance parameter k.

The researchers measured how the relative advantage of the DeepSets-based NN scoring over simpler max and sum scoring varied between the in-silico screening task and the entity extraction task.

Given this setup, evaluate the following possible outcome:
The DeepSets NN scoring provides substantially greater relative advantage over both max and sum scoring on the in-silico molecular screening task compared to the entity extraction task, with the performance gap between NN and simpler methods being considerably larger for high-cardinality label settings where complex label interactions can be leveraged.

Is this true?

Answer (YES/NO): YES